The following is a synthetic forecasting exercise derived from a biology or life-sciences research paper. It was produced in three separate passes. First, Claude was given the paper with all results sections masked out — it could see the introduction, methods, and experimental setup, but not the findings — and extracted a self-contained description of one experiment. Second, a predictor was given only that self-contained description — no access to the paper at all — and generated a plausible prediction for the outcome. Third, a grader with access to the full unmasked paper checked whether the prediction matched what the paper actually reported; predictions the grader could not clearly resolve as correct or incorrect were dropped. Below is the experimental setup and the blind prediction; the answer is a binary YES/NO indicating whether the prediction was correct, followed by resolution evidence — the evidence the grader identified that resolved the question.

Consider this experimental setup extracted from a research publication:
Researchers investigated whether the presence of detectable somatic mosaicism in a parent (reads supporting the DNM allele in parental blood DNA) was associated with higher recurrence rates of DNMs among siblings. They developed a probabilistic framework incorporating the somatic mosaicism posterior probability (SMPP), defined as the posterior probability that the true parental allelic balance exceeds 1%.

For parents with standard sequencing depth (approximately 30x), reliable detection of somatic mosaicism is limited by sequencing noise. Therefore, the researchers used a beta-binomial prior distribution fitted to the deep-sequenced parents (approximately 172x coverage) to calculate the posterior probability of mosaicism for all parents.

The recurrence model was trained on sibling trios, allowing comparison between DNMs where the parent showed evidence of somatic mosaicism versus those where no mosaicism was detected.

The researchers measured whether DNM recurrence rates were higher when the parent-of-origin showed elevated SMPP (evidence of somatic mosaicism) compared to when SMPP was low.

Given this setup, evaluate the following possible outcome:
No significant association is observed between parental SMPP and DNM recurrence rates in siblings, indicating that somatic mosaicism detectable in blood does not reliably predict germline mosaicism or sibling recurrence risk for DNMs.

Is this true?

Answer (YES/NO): NO